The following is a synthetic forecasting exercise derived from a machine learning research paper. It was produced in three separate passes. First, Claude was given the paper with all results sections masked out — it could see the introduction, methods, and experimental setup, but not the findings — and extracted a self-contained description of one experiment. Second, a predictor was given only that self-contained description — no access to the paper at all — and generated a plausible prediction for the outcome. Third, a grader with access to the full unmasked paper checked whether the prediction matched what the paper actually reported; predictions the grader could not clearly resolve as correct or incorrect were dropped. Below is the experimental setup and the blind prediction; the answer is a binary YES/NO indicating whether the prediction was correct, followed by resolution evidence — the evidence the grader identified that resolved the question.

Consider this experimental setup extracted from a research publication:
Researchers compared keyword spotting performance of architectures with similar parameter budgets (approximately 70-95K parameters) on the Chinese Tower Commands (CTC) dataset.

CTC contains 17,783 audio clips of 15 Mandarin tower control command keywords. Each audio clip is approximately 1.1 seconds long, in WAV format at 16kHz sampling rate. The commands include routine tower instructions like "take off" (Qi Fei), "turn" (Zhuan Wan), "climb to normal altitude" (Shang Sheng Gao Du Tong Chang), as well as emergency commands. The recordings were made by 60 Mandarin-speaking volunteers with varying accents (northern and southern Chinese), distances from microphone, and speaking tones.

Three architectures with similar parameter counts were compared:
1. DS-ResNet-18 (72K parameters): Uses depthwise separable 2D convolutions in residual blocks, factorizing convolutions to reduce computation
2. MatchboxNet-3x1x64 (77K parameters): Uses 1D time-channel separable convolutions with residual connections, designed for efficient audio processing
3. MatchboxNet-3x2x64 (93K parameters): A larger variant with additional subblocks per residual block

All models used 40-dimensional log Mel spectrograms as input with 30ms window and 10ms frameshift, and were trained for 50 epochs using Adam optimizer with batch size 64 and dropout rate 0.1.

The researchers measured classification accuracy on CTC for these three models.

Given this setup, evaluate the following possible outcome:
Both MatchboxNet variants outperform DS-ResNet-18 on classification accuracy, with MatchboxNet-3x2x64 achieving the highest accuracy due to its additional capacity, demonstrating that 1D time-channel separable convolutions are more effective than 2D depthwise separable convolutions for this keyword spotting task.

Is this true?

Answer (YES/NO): NO